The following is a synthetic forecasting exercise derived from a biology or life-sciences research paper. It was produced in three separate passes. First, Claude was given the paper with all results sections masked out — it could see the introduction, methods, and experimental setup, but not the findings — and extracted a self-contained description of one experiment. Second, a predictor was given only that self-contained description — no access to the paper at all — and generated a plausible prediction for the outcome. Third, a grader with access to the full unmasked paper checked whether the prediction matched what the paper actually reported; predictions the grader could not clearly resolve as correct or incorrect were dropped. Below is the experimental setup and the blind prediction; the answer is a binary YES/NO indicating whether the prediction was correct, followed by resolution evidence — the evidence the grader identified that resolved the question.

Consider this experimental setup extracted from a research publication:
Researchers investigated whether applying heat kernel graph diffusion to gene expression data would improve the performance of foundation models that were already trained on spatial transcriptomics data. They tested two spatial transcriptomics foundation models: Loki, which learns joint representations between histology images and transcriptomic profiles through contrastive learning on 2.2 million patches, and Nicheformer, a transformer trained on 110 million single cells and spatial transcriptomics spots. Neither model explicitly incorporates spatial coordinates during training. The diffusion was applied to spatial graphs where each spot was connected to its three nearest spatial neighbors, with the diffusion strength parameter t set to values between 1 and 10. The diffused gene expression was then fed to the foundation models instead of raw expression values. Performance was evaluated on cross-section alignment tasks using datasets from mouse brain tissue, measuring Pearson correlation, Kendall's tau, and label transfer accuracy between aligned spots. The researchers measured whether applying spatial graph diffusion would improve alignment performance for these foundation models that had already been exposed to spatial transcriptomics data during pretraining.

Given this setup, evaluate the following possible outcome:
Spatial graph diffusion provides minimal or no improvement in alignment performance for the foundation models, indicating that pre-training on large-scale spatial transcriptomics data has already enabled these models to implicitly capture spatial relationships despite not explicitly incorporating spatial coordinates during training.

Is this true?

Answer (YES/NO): NO